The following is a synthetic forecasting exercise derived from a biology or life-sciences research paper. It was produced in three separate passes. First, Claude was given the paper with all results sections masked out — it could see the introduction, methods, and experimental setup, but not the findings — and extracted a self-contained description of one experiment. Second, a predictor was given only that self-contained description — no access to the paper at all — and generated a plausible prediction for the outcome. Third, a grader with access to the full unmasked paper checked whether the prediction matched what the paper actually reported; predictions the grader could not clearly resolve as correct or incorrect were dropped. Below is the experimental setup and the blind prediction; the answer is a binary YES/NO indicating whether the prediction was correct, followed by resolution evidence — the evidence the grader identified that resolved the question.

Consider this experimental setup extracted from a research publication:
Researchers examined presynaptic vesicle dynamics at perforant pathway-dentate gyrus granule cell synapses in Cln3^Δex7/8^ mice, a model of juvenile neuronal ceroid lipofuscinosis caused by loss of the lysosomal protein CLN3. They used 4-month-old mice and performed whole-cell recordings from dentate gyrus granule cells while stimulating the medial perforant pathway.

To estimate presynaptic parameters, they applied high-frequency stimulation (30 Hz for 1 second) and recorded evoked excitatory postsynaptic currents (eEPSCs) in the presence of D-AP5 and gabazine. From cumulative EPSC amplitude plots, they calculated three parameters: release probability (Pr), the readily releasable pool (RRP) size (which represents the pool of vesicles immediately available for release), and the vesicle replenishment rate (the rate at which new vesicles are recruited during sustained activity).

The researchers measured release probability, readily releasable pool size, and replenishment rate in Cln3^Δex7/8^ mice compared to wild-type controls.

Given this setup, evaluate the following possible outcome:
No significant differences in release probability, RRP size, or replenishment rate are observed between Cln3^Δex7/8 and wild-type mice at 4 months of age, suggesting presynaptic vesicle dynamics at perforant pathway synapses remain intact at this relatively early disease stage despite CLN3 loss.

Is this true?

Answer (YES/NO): NO